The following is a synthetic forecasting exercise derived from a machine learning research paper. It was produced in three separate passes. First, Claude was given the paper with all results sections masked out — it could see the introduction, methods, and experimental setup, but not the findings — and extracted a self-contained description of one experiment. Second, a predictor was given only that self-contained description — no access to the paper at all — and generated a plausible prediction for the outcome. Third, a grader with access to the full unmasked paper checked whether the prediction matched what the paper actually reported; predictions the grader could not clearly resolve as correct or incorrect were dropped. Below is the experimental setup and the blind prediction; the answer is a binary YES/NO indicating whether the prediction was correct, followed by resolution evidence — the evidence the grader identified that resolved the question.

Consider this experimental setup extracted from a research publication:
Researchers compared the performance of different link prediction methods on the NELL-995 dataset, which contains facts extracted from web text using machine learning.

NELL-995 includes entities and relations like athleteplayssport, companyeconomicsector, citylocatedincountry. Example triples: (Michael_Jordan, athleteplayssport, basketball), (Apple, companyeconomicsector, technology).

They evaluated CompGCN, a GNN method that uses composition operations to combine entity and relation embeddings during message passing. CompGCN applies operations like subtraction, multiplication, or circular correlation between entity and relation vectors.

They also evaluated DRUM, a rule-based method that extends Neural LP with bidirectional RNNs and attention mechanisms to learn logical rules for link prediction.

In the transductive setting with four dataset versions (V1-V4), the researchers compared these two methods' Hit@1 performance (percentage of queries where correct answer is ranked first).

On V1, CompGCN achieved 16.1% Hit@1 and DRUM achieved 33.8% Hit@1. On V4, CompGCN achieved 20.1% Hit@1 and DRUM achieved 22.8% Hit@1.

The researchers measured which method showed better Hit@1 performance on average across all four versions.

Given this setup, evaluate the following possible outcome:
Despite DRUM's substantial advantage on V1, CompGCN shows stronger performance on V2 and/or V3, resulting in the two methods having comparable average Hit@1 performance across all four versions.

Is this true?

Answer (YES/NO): NO